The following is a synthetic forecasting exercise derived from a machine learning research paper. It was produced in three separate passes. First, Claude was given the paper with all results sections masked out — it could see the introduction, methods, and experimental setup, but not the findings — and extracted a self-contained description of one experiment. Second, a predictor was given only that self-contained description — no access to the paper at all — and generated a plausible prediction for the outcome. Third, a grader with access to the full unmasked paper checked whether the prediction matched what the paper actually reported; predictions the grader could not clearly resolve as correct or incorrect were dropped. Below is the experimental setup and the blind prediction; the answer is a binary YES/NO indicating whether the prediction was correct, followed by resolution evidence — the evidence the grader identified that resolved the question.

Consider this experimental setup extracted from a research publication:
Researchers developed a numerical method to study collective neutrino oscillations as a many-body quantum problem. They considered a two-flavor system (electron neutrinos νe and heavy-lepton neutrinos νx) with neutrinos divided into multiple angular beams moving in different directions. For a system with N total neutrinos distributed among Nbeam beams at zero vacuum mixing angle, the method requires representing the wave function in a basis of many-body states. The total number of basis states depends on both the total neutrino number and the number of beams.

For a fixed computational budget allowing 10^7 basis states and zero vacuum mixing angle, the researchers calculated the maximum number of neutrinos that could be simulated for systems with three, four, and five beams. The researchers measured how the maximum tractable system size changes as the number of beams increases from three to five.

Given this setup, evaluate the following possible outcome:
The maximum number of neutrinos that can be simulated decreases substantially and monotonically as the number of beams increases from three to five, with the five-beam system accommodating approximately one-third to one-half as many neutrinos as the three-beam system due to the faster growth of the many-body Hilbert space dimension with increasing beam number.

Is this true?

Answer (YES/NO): NO